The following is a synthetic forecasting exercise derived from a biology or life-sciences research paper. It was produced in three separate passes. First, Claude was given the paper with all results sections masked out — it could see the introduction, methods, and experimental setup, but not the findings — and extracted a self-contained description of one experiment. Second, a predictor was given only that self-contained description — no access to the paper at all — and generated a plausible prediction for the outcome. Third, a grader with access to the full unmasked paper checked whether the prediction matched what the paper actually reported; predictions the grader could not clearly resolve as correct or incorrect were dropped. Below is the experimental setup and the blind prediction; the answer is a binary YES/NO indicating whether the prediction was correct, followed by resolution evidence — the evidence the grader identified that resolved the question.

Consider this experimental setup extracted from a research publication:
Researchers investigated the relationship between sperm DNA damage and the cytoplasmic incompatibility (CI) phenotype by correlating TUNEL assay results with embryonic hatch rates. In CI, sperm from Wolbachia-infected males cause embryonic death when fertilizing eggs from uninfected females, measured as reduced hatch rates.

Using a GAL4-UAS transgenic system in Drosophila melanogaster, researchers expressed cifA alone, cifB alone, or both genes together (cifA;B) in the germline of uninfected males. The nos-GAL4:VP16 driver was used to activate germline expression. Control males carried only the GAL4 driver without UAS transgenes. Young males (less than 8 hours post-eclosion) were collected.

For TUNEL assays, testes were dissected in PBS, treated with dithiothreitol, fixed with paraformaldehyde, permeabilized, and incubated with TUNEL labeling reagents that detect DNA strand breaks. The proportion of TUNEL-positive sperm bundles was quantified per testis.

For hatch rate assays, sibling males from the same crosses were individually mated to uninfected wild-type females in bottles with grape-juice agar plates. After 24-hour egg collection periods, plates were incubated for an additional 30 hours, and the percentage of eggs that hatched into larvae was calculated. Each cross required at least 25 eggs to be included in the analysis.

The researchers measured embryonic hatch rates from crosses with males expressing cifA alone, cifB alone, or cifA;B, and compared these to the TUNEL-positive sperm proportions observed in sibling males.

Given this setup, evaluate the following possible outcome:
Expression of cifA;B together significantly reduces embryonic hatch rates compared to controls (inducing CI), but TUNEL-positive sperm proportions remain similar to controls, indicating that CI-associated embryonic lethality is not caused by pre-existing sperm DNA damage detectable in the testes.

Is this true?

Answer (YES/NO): NO